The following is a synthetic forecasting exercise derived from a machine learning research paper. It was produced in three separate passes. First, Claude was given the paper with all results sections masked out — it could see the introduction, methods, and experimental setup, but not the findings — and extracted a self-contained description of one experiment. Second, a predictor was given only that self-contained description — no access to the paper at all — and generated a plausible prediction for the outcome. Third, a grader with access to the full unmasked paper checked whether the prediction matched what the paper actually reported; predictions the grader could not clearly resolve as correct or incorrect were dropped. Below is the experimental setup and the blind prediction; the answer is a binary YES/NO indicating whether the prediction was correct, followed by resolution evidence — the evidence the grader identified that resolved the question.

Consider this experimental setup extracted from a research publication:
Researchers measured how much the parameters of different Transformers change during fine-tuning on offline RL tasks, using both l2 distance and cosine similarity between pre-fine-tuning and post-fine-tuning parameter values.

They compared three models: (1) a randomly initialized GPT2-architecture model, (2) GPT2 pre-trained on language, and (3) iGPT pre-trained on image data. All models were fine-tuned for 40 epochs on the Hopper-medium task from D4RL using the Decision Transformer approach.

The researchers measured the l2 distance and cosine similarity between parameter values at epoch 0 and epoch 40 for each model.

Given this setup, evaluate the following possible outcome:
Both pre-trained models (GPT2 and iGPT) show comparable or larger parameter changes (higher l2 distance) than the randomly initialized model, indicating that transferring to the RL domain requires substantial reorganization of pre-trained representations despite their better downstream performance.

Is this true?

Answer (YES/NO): NO